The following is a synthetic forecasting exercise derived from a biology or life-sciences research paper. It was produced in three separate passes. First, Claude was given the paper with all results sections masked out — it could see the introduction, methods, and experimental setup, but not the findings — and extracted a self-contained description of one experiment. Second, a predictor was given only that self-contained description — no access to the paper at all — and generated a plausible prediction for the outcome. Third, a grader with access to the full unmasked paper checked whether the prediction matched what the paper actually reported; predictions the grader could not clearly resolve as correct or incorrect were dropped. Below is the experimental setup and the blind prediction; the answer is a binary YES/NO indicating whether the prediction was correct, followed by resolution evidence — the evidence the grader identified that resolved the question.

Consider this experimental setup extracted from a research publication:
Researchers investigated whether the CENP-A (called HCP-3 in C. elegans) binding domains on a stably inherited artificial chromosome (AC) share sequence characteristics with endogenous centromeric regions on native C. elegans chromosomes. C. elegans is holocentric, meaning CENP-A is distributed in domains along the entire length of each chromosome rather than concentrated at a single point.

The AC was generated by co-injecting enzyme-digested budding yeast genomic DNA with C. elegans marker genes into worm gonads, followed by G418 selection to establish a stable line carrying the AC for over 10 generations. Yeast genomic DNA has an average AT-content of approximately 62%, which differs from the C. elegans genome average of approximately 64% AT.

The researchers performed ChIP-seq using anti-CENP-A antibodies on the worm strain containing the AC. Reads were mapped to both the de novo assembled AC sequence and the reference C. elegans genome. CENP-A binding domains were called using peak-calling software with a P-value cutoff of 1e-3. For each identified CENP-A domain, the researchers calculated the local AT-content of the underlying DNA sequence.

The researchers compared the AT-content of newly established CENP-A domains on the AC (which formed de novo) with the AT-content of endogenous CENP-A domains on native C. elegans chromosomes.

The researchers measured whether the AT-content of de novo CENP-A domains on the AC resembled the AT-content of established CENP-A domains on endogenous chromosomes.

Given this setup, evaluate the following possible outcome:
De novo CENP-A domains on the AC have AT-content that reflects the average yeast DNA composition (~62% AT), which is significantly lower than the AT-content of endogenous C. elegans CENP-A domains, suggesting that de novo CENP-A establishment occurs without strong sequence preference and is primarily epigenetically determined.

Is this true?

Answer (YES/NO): NO